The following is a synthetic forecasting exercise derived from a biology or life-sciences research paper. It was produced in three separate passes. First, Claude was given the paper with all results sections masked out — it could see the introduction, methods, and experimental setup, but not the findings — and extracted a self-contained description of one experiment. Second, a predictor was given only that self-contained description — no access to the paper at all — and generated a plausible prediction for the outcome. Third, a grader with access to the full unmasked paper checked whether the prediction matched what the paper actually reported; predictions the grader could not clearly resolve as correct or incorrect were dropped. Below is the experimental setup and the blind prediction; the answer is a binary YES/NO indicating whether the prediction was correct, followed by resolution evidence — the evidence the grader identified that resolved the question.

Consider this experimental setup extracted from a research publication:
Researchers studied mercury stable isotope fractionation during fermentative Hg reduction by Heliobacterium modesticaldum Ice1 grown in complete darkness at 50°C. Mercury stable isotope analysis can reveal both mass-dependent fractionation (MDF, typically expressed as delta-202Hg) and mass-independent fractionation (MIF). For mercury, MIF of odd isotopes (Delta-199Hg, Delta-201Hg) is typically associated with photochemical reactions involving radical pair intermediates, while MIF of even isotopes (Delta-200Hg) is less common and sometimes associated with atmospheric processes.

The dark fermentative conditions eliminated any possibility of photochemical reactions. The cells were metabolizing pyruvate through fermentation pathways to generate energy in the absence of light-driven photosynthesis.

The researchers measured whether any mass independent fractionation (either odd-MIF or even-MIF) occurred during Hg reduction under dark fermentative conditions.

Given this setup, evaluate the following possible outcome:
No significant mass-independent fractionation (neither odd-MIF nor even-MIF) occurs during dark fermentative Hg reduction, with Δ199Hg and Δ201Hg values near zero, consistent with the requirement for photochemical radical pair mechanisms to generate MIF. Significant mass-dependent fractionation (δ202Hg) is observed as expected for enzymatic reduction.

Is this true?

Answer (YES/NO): YES